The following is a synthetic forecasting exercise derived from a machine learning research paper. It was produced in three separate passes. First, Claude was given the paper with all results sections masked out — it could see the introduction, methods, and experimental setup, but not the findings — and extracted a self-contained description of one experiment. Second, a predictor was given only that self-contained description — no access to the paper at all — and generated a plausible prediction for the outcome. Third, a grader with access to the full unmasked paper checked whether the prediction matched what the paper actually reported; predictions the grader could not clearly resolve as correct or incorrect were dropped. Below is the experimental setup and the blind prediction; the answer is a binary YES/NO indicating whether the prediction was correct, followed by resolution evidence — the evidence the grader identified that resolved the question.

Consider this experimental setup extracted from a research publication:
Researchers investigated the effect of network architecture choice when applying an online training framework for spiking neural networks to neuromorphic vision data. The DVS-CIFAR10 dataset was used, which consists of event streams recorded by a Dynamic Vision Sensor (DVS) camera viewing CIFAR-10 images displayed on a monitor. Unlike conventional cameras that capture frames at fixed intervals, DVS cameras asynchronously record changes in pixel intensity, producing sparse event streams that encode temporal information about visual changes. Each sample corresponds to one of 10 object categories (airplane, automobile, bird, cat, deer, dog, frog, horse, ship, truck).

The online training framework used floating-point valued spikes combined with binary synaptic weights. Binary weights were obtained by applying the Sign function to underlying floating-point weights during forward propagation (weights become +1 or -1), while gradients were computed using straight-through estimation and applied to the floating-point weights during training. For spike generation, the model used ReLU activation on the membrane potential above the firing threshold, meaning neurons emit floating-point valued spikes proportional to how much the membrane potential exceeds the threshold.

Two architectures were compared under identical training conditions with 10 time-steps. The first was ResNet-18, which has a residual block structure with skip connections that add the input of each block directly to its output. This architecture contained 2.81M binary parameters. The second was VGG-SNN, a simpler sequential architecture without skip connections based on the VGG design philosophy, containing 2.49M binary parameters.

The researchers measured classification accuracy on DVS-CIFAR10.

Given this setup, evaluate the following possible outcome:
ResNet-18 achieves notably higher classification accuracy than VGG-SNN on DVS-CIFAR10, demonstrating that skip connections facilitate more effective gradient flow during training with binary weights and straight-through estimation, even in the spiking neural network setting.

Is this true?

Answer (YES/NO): NO